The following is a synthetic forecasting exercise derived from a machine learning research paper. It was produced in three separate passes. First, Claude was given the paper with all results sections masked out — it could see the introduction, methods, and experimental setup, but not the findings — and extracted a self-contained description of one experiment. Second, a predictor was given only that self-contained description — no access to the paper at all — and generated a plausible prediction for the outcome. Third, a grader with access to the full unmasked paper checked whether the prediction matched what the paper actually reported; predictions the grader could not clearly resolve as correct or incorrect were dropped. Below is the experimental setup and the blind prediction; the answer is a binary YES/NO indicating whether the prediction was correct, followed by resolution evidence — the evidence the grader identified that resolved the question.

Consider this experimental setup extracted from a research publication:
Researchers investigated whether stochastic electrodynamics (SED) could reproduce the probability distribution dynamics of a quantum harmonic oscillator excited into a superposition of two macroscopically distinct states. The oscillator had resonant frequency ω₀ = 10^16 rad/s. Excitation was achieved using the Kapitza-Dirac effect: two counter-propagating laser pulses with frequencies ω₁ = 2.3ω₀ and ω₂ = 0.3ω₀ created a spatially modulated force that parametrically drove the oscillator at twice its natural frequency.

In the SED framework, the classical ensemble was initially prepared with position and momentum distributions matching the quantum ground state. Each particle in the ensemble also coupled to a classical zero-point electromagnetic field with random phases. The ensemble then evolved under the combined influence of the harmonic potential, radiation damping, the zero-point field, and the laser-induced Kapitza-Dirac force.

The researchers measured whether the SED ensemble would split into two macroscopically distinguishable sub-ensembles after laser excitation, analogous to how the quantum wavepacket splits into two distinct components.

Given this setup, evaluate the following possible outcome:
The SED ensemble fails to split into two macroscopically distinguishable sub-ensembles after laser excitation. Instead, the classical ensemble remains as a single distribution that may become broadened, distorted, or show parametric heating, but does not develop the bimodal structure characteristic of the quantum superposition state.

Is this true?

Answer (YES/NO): NO